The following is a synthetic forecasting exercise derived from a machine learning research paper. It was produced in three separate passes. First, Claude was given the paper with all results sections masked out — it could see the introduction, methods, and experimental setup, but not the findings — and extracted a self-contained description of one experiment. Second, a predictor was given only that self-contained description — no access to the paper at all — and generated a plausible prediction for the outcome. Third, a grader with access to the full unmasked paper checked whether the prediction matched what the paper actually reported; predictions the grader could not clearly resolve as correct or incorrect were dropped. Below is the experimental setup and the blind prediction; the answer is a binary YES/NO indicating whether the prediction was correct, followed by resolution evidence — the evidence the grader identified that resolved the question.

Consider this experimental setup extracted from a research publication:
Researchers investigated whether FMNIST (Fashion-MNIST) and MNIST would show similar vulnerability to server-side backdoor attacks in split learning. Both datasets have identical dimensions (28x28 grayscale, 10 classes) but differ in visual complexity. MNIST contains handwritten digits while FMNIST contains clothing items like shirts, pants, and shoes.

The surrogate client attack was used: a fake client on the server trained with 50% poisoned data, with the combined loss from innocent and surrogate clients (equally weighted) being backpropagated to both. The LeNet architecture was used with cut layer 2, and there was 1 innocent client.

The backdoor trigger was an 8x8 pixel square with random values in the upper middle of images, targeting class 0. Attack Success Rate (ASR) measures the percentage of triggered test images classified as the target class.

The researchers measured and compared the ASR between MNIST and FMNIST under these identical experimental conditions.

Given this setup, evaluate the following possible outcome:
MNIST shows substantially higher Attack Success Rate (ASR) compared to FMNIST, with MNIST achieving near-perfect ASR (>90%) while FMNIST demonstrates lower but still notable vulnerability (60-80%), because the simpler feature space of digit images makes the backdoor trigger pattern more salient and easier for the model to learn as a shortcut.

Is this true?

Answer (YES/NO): NO